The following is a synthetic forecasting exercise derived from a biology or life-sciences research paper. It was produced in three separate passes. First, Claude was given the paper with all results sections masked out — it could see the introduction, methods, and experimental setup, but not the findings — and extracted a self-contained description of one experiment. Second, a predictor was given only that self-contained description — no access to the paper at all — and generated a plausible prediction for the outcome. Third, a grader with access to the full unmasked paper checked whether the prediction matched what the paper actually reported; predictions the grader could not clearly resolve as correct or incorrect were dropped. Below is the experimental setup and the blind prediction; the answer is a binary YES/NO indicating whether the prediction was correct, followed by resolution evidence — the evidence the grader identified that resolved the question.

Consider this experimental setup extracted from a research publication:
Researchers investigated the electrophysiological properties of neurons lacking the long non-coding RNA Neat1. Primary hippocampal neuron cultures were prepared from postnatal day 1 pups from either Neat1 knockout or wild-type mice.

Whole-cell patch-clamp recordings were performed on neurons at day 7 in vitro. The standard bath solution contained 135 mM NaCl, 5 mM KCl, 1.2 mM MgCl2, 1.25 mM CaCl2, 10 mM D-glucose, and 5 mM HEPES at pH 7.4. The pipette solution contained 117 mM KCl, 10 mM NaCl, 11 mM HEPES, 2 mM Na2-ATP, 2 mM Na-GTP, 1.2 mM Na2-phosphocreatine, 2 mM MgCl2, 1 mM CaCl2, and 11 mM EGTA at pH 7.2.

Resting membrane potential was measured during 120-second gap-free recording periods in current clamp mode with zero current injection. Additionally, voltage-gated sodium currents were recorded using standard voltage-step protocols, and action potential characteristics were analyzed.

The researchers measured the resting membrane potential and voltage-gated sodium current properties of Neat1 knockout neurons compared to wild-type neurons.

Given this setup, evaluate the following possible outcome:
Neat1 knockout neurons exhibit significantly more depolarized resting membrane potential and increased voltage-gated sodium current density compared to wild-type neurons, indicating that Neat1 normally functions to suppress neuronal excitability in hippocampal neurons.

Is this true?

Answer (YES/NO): NO